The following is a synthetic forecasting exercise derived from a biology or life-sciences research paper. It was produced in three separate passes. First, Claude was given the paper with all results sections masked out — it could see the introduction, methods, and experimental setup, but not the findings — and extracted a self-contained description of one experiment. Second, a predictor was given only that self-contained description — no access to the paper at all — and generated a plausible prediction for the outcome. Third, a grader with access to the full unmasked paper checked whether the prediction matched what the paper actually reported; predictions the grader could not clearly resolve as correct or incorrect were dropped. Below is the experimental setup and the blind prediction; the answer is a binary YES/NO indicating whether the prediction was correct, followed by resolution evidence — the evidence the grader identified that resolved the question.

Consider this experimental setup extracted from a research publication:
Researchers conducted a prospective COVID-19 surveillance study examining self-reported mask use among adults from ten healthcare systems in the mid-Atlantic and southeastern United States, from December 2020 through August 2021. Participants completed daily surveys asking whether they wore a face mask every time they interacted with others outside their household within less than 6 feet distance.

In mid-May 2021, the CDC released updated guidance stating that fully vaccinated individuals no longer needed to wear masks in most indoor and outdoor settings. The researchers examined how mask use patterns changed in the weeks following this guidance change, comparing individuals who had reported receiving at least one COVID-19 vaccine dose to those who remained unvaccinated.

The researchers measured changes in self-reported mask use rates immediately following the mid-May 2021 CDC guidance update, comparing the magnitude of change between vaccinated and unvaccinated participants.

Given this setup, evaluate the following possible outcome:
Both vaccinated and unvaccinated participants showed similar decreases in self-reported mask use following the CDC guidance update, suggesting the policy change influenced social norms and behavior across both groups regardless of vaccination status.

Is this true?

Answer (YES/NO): YES